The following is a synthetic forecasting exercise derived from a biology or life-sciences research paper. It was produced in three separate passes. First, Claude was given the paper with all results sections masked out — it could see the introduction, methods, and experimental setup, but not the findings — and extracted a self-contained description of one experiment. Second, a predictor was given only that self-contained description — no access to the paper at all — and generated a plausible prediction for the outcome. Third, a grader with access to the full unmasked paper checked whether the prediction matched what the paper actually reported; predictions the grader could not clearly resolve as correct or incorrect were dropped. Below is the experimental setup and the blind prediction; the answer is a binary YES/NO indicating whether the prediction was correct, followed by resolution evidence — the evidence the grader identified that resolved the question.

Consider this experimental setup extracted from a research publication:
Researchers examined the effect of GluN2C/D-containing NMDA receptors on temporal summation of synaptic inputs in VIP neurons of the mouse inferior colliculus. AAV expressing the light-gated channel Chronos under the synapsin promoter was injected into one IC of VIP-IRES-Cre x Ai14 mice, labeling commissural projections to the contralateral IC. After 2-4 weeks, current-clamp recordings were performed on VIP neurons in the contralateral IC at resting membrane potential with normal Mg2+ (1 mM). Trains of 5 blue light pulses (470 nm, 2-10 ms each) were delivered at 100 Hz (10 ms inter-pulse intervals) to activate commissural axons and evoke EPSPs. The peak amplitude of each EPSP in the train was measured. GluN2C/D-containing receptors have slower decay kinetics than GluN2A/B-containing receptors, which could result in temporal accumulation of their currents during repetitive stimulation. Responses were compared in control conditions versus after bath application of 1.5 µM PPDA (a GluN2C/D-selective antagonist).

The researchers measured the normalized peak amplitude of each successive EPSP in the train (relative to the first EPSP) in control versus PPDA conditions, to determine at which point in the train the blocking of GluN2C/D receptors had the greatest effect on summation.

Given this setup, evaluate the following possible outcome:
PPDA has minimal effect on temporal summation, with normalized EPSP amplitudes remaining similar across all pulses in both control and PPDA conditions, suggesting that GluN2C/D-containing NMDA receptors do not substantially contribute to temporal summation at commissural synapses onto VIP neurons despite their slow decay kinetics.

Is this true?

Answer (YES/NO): NO